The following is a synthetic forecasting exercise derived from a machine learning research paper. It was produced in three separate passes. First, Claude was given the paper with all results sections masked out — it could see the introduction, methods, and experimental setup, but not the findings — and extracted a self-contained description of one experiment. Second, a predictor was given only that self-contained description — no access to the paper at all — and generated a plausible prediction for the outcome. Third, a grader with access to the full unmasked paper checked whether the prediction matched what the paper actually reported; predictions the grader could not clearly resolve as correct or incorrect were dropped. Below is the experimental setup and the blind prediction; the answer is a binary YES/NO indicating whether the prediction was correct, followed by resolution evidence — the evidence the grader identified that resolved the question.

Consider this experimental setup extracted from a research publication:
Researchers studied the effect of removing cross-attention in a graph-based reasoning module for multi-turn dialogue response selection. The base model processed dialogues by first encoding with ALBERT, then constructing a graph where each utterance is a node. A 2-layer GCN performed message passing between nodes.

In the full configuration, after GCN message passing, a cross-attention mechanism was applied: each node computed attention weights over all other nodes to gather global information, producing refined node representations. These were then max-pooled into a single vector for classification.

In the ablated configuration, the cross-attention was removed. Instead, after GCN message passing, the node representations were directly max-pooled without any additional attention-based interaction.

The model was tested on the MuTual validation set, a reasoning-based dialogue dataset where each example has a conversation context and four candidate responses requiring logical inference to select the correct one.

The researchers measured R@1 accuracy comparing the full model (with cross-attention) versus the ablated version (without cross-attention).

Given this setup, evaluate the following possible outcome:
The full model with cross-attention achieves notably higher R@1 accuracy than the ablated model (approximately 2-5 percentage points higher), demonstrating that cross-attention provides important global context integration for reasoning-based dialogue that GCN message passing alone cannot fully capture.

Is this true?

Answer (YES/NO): NO